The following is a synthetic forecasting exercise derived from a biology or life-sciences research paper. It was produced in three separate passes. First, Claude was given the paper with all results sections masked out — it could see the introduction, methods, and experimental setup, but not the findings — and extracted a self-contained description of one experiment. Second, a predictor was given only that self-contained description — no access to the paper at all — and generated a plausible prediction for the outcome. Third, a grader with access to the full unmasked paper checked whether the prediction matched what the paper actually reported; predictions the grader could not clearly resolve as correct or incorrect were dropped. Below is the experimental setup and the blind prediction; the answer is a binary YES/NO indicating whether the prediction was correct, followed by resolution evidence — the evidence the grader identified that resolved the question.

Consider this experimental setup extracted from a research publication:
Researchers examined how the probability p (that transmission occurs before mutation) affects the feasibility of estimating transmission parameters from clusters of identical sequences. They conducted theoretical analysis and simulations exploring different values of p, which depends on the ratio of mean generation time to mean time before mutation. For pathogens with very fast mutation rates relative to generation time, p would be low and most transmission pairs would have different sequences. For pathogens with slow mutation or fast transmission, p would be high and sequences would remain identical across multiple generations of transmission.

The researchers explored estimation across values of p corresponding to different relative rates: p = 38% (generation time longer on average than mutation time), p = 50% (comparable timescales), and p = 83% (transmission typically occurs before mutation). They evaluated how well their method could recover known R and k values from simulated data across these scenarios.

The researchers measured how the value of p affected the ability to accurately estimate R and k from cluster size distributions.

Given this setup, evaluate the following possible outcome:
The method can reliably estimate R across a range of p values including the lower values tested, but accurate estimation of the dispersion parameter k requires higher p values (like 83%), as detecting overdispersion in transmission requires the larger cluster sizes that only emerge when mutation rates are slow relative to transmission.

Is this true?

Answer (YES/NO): NO